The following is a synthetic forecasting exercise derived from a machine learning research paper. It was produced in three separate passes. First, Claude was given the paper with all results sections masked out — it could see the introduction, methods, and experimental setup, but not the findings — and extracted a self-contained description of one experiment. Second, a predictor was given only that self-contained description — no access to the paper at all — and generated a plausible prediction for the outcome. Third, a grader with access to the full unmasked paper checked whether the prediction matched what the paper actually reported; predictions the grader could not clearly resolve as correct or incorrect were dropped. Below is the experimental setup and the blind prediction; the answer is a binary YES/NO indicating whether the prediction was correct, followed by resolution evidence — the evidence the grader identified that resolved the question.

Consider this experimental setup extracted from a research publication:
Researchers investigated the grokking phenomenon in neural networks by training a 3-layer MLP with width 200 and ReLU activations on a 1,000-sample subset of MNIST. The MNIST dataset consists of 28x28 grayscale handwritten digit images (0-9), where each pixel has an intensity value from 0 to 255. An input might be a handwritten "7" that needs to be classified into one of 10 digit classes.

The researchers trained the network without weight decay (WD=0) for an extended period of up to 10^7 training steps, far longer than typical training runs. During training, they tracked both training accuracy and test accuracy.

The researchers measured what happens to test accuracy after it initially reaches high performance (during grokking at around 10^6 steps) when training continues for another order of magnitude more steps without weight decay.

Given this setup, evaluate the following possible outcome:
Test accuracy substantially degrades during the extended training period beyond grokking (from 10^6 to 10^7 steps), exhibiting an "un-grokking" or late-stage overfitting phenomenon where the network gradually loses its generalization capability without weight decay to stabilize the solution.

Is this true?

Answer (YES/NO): YES